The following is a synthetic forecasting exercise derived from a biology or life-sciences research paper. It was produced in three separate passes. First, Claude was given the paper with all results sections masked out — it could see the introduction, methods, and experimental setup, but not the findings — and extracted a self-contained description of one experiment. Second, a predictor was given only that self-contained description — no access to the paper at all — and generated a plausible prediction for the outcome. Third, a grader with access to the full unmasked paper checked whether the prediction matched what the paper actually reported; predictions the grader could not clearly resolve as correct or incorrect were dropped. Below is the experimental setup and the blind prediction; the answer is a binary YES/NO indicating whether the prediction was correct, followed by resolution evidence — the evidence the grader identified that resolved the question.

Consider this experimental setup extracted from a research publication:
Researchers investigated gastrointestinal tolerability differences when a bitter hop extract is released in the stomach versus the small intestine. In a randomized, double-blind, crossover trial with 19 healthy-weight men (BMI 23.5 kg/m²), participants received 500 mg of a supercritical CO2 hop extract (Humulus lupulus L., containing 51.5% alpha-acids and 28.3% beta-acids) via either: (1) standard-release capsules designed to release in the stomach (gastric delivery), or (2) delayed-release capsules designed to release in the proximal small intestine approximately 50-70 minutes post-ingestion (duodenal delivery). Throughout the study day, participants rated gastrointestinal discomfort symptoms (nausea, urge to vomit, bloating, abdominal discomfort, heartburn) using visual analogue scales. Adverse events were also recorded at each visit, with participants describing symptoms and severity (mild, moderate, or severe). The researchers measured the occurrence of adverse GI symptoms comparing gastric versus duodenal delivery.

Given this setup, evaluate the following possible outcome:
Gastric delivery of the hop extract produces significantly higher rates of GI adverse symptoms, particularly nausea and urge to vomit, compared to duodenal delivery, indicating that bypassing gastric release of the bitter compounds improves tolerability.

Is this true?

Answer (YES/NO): NO